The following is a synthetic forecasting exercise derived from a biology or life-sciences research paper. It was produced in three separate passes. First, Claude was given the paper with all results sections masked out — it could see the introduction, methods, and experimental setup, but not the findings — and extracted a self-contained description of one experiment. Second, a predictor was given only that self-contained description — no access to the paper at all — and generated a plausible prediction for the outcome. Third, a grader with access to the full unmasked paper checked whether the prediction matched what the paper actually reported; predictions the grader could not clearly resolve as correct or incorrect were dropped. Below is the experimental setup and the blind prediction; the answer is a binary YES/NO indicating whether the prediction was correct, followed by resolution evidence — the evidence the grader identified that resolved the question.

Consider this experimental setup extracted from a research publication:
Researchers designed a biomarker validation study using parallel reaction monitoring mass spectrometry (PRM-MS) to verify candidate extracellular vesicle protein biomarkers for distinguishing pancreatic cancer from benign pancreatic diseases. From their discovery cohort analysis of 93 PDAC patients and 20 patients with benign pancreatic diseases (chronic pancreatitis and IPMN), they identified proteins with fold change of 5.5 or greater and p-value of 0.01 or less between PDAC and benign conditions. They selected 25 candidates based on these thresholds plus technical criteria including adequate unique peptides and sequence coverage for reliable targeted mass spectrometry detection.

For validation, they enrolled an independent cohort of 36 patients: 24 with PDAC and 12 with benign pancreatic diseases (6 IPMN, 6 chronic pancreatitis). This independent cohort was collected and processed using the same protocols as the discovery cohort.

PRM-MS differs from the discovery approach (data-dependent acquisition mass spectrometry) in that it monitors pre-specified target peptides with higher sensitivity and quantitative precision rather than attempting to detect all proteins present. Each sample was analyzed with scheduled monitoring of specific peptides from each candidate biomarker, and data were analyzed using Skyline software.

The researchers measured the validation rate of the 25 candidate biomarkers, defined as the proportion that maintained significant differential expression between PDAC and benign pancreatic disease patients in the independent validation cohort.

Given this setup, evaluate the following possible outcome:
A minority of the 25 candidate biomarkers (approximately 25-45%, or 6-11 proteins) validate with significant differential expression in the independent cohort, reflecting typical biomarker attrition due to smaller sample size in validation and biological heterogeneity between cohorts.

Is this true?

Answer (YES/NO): YES